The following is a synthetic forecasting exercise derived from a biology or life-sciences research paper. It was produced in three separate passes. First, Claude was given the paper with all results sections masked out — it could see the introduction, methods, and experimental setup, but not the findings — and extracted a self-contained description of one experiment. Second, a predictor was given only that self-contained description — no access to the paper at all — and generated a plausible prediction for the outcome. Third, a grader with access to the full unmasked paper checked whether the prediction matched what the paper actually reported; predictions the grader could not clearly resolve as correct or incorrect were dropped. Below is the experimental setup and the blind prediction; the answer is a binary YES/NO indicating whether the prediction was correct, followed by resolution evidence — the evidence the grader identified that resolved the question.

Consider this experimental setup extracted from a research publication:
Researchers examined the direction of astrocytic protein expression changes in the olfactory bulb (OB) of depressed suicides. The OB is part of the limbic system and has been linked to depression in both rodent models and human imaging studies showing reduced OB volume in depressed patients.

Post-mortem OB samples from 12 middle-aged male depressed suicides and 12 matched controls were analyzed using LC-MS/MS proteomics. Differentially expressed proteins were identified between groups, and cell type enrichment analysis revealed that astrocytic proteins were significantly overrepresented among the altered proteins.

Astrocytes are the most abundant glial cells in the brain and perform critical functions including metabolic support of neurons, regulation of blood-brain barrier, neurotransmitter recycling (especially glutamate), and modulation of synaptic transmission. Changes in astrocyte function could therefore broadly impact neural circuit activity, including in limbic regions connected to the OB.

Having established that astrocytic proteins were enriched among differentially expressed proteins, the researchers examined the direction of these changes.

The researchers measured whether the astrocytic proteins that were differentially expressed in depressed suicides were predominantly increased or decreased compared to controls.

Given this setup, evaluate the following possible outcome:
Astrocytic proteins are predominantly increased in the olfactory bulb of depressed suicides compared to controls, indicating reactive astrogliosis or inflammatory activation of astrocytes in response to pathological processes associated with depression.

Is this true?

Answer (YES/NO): NO